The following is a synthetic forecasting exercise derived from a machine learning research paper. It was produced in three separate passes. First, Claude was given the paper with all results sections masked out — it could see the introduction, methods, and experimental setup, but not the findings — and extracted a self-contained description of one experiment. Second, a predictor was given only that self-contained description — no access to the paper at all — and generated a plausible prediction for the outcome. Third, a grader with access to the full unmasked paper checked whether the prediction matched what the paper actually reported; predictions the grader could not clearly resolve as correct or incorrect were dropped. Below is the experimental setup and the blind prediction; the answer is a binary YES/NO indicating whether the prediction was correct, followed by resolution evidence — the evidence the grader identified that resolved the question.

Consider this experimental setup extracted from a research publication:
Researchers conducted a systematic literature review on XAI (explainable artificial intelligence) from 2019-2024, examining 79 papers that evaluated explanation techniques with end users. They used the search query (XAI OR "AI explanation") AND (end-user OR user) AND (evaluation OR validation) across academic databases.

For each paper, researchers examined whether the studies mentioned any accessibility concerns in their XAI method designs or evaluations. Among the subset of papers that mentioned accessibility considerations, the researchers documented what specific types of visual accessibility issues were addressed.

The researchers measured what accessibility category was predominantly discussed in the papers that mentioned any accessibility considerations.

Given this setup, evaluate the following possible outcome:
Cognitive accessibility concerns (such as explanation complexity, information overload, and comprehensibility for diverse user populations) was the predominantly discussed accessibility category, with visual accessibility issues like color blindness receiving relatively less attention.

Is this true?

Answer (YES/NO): NO